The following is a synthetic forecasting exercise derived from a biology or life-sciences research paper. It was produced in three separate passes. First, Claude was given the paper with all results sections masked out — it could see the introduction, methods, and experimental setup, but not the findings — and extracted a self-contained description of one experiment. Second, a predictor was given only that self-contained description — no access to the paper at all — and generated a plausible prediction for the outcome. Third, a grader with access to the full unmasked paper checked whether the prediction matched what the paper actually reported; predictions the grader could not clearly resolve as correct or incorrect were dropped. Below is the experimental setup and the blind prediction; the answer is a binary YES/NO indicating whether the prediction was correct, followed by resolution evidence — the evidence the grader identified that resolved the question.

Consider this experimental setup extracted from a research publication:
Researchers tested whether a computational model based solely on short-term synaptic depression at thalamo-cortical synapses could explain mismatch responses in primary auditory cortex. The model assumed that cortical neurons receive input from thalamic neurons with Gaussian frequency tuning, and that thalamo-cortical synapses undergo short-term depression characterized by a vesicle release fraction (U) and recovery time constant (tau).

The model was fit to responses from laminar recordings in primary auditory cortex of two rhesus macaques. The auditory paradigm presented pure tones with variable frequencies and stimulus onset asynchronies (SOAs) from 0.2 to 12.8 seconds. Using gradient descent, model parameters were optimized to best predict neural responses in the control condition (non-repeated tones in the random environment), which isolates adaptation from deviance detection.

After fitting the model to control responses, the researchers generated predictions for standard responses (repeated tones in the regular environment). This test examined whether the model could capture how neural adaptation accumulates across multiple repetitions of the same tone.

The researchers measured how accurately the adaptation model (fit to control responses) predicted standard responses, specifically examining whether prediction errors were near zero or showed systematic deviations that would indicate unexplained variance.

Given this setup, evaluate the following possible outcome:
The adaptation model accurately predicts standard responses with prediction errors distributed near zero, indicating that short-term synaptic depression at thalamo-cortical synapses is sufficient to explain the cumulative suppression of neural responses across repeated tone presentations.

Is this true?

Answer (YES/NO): YES